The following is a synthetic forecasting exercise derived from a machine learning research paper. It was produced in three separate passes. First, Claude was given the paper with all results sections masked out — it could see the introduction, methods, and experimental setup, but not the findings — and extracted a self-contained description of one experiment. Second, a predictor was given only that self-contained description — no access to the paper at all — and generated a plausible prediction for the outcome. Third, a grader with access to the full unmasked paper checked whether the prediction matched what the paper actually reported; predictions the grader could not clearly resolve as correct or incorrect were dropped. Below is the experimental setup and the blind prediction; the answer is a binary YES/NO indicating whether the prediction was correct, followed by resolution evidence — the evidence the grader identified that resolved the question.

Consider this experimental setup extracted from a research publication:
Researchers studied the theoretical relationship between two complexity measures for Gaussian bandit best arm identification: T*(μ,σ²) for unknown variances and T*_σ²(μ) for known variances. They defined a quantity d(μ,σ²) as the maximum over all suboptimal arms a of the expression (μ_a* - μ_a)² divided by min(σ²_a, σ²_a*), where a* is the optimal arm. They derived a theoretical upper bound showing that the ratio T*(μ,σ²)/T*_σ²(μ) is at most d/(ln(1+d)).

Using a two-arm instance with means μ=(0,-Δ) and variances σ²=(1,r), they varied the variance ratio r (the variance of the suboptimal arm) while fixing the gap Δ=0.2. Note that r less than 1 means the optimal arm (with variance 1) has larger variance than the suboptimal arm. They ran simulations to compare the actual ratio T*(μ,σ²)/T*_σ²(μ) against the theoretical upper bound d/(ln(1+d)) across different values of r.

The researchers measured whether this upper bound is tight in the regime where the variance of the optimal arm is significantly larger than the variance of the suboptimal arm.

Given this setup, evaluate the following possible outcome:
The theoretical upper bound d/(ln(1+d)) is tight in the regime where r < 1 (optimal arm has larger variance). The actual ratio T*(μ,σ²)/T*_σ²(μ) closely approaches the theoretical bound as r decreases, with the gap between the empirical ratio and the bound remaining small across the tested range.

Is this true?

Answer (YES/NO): NO